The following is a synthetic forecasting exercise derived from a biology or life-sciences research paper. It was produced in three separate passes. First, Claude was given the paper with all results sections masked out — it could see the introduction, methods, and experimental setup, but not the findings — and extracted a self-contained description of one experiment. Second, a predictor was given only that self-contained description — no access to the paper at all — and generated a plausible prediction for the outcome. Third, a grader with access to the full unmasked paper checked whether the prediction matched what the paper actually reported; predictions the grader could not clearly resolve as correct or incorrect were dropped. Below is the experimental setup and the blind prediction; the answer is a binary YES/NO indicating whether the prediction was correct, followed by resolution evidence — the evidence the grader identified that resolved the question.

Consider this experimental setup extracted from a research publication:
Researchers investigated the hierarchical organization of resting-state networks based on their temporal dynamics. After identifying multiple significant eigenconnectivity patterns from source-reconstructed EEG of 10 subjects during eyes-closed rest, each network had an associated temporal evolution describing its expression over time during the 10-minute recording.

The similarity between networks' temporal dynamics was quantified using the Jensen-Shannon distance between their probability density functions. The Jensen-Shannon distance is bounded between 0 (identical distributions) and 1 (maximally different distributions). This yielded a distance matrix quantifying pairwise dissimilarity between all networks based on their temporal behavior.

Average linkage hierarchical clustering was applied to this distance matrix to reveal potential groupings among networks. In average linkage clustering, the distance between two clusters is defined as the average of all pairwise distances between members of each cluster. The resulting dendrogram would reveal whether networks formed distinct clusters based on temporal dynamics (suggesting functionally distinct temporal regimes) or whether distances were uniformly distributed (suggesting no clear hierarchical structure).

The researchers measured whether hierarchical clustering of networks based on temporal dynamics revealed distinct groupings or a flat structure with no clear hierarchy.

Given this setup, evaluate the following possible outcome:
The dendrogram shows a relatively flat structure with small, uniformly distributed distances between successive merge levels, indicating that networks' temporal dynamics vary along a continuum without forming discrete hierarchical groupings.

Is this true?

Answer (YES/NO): NO